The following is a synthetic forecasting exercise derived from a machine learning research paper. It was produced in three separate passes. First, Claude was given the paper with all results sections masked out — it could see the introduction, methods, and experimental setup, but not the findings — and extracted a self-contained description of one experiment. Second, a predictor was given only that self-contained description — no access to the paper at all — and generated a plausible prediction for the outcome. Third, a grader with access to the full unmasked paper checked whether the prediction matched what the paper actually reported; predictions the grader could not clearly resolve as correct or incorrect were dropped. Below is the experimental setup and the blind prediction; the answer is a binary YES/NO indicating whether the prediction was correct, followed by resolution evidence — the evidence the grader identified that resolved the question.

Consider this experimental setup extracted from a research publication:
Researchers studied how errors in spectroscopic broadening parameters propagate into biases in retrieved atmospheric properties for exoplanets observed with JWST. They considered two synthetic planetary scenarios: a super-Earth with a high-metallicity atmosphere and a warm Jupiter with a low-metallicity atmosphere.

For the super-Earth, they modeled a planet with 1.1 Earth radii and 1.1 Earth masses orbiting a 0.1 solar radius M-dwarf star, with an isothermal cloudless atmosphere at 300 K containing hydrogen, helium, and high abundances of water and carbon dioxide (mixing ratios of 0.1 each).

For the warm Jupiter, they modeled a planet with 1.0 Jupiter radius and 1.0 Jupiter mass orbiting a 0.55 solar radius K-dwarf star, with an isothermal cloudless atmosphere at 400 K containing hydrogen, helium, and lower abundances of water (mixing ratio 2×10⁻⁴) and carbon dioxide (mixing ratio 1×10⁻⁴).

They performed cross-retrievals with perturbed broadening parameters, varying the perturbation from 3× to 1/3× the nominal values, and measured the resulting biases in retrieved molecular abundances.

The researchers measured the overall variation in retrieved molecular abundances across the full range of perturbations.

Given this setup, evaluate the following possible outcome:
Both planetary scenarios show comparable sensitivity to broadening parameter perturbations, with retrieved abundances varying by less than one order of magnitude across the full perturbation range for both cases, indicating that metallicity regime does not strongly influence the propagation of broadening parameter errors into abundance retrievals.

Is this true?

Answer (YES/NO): NO